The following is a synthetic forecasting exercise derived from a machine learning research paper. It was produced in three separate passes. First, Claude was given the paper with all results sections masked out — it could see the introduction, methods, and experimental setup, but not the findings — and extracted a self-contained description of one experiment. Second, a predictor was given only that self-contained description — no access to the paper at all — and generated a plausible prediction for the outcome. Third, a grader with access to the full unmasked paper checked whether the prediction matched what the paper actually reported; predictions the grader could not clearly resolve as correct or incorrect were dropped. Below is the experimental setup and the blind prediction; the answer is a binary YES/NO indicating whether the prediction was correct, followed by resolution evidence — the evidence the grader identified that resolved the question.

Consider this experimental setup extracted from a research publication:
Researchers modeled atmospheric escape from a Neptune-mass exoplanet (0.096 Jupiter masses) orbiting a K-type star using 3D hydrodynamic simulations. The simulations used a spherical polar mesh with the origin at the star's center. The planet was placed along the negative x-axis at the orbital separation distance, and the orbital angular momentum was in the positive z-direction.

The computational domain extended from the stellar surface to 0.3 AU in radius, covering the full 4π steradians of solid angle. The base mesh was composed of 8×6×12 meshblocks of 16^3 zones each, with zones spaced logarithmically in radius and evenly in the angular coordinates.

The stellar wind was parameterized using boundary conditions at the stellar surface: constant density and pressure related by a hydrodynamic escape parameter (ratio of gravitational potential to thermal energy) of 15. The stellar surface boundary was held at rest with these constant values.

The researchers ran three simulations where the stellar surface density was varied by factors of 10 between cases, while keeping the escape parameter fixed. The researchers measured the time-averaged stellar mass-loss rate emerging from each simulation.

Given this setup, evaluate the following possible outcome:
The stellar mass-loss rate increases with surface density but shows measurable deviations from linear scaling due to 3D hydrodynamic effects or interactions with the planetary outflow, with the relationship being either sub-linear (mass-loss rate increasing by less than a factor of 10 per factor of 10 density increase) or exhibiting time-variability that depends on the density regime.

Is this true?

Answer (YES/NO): NO